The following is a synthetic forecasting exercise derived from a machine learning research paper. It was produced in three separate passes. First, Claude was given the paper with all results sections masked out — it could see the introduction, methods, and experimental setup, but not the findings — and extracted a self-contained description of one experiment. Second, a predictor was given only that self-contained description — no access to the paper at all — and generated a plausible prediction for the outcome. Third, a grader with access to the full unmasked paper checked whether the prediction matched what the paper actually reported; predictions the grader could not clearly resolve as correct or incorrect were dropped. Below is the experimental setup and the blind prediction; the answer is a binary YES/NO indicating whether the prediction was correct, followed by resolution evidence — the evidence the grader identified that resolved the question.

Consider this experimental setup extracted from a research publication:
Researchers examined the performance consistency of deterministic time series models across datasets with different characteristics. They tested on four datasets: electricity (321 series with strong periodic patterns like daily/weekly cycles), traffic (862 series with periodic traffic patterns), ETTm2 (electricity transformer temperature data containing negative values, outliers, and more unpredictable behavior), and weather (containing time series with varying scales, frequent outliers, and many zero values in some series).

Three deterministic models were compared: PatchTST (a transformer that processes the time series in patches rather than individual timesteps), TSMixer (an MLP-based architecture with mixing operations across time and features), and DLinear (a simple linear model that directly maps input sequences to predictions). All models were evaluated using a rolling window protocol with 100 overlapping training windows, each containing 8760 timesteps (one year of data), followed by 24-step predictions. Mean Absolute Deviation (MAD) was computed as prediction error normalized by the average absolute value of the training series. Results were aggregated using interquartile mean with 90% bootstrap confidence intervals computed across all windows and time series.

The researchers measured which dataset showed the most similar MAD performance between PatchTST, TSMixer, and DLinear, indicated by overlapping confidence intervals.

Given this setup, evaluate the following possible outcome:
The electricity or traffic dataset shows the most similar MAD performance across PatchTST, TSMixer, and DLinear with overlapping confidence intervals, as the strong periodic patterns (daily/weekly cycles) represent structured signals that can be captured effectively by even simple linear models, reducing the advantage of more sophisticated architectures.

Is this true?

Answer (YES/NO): NO